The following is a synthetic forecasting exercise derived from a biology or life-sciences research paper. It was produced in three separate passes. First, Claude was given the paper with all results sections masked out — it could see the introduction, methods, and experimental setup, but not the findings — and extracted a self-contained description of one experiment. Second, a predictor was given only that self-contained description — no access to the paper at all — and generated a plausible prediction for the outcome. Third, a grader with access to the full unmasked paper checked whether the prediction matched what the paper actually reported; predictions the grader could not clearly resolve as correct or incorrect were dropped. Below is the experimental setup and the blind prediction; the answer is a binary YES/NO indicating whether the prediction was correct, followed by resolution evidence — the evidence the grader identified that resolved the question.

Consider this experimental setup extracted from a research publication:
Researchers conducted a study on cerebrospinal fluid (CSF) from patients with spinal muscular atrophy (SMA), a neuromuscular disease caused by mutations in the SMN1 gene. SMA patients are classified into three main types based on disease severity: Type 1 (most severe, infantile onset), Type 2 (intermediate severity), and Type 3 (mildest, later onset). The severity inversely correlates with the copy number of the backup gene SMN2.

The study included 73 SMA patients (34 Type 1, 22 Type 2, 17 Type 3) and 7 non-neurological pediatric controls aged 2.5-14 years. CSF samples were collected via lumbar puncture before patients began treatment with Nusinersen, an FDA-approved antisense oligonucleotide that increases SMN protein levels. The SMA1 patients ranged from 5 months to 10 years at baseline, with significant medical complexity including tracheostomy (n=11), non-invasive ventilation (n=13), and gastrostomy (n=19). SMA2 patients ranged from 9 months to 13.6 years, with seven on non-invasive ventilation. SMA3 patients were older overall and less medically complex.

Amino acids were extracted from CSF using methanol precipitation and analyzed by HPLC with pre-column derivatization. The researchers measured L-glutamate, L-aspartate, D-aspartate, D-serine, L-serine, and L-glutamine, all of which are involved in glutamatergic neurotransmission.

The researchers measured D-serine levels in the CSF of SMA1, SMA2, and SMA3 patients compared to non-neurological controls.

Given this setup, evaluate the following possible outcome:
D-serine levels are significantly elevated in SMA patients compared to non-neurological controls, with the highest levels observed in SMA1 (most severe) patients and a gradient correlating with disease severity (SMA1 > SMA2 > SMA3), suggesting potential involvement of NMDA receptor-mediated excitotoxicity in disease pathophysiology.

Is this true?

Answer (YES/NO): NO